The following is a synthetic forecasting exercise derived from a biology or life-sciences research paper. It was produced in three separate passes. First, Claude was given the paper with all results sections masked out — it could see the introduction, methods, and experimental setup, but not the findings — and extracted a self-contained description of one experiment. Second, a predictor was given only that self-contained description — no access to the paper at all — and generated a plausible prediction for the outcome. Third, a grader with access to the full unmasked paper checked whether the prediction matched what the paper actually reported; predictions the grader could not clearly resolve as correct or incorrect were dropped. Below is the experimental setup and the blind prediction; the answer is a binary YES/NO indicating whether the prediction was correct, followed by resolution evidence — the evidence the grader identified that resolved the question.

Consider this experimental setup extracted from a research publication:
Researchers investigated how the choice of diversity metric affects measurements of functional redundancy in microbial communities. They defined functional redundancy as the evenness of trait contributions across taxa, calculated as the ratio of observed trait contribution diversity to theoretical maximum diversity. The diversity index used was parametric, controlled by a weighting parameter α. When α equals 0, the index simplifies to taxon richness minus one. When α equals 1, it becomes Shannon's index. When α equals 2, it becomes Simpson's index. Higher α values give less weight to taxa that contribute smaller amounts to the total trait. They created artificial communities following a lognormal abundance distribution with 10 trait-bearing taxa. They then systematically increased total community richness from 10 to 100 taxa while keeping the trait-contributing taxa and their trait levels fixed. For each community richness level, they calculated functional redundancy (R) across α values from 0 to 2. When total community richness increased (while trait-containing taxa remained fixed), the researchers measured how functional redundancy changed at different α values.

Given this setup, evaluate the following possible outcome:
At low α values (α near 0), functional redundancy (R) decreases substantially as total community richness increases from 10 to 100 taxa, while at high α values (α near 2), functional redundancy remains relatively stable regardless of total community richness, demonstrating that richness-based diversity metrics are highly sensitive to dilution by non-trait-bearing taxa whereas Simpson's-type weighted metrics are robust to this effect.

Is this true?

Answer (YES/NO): YES